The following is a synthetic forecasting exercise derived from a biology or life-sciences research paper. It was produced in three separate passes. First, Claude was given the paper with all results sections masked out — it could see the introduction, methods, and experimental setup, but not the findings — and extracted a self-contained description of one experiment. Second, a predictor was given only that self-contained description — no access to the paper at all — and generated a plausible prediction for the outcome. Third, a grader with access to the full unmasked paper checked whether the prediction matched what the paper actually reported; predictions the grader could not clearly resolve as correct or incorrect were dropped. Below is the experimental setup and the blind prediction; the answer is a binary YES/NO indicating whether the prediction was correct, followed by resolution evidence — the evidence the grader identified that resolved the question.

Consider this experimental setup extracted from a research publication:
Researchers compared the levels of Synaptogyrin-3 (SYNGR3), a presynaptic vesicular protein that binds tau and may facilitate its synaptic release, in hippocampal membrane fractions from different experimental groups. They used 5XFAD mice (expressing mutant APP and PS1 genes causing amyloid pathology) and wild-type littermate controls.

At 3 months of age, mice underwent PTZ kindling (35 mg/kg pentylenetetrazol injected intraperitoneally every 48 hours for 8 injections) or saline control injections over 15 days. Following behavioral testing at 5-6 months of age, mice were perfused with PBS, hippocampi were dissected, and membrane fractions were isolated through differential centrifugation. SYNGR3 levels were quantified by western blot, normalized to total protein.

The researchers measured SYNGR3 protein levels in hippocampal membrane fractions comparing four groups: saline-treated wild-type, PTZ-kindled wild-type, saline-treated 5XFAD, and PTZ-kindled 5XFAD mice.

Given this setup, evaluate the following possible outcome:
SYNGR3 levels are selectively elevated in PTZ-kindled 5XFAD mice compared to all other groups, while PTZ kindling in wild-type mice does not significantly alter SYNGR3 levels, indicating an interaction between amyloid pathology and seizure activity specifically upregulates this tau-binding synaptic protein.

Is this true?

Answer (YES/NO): NO